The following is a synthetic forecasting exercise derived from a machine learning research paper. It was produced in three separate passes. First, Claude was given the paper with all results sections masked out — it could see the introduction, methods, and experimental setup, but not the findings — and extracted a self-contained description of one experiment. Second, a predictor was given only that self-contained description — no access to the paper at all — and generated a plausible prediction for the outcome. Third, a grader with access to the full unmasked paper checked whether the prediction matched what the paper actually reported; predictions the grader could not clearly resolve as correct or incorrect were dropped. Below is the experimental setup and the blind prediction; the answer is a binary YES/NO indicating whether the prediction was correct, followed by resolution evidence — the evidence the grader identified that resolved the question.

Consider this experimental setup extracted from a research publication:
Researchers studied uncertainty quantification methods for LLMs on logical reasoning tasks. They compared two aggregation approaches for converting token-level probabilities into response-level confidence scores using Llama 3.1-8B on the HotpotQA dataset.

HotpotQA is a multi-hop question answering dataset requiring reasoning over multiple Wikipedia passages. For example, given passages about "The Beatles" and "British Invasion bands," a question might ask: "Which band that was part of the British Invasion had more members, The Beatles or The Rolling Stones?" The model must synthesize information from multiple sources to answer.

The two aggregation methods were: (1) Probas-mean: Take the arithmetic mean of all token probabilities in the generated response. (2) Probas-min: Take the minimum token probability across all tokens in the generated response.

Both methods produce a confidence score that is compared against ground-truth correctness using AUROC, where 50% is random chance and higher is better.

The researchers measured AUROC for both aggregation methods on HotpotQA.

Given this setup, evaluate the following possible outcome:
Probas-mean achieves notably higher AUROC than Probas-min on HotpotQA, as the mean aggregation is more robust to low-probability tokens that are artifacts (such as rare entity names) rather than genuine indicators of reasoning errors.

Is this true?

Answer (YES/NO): NO